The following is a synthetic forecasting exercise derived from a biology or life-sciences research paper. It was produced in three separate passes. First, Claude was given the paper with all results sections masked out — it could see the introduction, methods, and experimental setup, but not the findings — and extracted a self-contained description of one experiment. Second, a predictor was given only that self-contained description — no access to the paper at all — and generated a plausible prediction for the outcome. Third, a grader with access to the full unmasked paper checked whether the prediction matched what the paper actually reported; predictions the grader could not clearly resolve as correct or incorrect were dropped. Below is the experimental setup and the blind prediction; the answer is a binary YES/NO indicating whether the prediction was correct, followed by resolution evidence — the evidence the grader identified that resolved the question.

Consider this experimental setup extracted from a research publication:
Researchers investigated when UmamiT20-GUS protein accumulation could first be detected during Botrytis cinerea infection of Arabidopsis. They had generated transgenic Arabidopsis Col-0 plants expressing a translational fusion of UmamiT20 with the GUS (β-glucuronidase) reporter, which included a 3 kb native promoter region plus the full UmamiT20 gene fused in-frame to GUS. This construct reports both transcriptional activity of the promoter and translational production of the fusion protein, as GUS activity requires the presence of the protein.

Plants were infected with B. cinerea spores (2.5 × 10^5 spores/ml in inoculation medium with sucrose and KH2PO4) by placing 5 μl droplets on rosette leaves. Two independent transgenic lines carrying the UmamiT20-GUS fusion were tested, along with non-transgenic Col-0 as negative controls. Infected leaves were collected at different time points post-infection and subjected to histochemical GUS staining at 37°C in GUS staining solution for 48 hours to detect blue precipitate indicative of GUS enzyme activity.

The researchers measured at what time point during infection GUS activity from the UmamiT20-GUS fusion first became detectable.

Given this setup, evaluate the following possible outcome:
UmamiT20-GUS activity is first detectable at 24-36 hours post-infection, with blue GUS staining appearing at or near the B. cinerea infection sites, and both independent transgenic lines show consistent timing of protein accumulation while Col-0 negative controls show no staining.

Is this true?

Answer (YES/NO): NO